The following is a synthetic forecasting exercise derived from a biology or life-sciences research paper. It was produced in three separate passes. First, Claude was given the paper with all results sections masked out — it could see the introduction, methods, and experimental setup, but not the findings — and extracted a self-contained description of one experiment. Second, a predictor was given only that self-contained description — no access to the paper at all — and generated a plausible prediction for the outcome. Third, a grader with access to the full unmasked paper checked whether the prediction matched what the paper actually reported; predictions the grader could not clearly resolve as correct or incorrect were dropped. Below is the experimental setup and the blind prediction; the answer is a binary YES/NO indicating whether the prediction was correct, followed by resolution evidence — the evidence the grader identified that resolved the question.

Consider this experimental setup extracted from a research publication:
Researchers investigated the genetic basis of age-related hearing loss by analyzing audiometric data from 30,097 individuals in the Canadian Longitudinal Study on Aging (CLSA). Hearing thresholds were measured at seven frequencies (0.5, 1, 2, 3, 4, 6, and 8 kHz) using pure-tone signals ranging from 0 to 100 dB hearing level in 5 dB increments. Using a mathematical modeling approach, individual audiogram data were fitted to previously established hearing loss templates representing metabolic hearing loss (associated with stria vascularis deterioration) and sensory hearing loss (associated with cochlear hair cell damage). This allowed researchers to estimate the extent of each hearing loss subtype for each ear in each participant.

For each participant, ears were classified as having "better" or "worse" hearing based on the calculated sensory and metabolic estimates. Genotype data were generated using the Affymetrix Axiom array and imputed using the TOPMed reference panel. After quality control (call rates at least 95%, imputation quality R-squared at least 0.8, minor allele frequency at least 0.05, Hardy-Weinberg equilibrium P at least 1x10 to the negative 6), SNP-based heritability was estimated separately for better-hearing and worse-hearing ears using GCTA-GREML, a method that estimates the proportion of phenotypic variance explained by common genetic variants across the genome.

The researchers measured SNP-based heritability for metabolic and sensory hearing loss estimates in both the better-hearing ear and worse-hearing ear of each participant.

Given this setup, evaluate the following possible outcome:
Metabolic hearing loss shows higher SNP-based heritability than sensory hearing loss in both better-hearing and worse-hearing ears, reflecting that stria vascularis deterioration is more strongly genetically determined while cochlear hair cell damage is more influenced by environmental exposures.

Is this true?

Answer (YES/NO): NO